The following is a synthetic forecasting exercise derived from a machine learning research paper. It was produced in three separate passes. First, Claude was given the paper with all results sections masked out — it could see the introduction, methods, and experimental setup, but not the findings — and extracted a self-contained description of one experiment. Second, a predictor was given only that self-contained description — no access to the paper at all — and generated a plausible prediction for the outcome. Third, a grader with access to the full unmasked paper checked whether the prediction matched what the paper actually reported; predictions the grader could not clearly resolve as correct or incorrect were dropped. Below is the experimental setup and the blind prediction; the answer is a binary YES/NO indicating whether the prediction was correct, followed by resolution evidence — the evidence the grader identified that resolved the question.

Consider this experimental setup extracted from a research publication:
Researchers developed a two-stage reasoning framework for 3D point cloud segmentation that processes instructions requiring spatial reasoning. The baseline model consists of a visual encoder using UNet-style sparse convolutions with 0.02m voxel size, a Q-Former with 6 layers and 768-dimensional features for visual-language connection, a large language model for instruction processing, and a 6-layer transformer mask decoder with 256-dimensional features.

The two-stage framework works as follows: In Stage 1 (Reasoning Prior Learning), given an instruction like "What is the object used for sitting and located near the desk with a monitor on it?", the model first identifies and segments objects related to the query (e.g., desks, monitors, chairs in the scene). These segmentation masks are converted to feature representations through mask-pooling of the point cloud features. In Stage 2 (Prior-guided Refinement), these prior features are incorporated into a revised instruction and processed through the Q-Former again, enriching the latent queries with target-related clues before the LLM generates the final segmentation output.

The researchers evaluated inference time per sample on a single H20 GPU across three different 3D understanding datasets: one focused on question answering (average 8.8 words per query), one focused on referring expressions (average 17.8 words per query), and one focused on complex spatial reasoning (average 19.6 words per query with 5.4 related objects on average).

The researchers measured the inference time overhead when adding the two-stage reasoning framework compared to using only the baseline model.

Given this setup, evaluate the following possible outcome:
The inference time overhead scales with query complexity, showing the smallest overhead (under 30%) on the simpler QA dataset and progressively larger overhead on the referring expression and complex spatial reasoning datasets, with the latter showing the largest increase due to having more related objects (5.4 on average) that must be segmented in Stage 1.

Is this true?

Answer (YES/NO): NO